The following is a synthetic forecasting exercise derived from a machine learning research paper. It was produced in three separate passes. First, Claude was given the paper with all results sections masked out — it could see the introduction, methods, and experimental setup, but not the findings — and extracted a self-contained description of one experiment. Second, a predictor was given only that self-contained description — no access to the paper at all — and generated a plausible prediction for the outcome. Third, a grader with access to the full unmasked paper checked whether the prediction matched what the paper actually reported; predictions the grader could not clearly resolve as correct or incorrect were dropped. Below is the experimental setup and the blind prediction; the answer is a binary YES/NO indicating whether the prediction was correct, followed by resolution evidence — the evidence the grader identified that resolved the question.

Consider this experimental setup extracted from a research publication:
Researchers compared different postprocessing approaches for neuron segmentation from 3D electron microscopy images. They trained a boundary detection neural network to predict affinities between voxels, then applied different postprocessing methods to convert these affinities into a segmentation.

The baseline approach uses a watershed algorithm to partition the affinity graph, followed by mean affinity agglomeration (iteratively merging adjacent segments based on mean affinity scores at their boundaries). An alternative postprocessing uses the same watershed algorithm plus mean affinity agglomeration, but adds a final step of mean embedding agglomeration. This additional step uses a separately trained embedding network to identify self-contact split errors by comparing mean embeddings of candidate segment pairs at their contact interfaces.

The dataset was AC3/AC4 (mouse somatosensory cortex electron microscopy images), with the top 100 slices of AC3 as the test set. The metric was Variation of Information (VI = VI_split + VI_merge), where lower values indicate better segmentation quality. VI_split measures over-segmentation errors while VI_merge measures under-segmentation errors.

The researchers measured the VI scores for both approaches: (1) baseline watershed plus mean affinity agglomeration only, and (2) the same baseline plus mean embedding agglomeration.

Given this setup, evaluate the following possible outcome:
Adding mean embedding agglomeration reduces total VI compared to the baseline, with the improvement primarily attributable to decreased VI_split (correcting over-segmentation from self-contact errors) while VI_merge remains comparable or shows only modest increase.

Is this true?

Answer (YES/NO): YES